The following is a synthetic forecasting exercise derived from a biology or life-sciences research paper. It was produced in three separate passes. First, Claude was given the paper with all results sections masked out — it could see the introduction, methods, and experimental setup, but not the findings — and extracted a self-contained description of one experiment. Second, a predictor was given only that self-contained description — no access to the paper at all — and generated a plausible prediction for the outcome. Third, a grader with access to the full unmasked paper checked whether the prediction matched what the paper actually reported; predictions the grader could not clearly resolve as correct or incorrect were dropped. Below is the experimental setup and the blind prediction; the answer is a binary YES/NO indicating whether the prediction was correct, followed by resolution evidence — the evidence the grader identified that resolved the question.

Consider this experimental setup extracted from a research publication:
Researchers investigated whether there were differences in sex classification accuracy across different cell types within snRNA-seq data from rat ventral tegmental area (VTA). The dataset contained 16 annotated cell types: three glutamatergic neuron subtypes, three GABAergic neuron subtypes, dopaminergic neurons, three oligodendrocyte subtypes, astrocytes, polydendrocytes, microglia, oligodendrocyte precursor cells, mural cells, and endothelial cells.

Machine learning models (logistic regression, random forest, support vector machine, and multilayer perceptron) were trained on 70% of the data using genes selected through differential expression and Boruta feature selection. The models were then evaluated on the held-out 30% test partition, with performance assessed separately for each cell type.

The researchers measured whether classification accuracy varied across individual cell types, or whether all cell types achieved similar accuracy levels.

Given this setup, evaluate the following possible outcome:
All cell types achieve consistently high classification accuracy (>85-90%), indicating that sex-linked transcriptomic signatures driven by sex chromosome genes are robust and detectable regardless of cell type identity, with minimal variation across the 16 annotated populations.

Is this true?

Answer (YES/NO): NO